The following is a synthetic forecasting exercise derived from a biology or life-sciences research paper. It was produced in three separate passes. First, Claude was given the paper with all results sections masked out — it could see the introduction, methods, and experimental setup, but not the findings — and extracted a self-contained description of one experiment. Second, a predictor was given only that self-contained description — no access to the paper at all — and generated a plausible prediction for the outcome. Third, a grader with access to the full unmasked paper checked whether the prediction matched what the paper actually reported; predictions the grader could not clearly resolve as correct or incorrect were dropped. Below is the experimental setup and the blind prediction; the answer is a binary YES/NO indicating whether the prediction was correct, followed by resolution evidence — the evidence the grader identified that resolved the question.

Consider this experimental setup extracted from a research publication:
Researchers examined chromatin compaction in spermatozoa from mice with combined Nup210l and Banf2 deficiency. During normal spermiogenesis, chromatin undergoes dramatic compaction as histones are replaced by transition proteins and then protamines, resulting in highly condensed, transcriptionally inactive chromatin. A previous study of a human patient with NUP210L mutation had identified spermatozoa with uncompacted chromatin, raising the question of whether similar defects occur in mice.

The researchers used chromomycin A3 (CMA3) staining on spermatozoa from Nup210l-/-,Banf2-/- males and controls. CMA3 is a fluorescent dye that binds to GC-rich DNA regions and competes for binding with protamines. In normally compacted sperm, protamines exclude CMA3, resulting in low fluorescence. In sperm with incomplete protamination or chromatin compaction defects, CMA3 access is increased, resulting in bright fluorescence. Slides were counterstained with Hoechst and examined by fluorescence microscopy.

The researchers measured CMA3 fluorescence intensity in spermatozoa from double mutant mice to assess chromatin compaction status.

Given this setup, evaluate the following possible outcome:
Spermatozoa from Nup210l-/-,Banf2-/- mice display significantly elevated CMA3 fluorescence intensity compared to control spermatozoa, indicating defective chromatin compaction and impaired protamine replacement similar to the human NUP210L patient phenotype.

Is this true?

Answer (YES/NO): YES